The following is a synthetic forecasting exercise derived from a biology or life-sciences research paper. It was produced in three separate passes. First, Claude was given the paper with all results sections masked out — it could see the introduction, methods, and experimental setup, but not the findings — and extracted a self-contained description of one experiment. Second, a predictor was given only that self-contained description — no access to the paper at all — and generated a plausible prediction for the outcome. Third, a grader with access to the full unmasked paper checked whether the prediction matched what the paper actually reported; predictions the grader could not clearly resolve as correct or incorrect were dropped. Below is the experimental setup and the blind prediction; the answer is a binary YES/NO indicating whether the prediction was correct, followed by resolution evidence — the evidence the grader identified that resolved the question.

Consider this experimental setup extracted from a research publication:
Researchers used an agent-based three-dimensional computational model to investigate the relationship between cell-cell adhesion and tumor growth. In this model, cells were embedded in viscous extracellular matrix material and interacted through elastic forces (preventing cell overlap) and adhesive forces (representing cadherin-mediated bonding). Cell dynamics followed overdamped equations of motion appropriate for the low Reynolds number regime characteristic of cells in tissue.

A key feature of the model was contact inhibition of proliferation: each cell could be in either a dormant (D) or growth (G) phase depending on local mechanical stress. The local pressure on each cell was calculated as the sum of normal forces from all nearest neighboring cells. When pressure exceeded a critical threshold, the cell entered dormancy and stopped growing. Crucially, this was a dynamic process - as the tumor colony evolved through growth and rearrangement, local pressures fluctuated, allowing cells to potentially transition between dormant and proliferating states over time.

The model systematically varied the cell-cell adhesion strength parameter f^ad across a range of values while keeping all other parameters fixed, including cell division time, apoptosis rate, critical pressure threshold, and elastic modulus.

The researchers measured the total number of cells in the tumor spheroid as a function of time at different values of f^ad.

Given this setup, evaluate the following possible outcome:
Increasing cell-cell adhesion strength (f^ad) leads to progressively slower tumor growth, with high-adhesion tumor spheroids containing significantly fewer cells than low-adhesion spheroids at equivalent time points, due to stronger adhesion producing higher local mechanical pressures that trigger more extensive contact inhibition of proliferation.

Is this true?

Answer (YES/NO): NO